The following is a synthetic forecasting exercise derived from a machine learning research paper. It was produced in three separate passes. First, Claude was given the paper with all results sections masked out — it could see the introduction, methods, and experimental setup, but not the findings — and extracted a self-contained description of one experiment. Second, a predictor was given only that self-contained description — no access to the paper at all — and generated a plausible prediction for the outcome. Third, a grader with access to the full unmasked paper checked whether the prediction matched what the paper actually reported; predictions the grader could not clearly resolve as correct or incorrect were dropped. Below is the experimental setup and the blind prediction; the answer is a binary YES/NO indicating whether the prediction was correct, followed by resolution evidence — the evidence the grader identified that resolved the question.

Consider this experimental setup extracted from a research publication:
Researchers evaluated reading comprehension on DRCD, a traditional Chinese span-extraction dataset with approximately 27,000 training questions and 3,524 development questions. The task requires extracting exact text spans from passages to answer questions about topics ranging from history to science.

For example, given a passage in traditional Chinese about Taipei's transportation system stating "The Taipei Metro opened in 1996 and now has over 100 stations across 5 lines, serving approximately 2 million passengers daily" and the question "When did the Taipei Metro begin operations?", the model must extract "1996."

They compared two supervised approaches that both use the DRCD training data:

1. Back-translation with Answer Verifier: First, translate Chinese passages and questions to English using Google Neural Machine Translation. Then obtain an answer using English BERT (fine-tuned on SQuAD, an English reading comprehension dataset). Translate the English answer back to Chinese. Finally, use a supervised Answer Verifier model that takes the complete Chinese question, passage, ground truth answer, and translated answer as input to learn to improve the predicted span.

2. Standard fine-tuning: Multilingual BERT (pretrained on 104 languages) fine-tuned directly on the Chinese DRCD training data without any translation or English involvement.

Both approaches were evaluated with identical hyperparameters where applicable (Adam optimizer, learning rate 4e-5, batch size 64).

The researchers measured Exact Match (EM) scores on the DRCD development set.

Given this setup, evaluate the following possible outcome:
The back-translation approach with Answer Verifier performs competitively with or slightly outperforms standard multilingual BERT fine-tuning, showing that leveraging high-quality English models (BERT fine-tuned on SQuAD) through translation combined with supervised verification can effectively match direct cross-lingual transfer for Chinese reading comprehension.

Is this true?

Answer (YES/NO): YES